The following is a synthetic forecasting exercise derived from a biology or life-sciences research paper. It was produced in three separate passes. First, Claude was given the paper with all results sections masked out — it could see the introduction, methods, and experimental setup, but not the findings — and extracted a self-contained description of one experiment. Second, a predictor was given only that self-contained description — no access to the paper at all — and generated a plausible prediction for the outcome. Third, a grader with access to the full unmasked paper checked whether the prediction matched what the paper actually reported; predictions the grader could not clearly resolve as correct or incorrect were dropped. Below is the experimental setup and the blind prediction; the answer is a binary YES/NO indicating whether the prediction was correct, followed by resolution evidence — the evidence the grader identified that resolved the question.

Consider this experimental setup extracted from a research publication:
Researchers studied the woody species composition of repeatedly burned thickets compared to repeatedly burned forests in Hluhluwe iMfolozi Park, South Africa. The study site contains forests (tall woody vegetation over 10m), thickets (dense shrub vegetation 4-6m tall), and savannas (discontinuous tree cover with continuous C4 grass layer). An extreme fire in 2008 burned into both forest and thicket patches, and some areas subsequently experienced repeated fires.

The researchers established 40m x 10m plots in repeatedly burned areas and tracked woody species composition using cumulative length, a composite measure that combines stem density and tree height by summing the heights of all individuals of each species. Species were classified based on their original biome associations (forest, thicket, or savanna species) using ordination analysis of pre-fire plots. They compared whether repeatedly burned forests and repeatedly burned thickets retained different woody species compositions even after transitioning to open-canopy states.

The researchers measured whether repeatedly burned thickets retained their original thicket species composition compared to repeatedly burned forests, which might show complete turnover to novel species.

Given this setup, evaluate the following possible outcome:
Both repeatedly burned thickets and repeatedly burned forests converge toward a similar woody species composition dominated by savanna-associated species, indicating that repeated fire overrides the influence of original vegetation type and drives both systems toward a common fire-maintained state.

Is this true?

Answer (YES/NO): NO